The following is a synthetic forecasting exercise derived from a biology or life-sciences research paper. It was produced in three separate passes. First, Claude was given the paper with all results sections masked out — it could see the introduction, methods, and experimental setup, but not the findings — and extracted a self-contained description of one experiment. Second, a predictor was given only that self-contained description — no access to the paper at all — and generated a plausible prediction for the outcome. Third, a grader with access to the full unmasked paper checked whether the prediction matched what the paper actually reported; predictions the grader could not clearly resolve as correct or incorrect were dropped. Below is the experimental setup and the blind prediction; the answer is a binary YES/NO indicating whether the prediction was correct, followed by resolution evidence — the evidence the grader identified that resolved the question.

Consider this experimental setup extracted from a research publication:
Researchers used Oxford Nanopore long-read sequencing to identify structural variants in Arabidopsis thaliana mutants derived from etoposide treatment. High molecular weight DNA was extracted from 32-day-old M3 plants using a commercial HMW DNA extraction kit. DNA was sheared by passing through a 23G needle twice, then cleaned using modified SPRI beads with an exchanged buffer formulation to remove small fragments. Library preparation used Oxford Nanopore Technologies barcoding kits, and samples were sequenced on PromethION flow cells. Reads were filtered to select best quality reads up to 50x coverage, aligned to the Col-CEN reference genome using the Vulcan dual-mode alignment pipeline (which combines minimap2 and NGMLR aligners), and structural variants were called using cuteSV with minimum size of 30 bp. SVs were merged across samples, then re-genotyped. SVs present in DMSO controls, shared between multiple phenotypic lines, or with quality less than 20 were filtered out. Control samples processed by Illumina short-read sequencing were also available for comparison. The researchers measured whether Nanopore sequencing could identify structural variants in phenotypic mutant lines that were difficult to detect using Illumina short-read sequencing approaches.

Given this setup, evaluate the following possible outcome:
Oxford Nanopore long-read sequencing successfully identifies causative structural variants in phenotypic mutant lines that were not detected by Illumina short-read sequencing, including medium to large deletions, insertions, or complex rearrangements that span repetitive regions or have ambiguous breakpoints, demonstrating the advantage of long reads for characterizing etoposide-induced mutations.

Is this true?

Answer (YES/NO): YES